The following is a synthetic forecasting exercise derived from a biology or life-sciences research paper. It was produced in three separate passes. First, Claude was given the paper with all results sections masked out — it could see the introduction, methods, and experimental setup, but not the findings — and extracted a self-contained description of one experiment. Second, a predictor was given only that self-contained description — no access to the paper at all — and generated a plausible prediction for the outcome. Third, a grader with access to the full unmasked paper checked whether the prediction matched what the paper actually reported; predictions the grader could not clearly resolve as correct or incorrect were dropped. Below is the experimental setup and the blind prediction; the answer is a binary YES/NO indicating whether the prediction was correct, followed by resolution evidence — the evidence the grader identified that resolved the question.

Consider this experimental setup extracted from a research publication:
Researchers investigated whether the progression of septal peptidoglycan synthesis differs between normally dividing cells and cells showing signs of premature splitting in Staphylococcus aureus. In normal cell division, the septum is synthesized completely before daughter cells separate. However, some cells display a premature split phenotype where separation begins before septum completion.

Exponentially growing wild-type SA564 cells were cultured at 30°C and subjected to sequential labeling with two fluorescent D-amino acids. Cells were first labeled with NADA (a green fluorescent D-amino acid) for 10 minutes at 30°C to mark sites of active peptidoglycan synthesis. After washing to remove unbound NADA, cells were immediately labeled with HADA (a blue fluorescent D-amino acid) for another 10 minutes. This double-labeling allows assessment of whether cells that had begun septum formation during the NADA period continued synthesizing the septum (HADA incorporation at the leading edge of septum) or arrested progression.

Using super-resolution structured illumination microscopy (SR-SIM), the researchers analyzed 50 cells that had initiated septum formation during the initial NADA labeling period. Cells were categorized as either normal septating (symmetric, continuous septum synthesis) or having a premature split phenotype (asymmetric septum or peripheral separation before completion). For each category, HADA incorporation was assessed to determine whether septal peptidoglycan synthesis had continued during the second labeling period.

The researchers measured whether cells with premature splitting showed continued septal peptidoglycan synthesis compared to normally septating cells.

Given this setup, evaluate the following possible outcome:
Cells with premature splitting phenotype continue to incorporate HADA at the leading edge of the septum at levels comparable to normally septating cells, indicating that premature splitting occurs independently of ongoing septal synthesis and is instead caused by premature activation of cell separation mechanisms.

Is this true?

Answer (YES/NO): NO